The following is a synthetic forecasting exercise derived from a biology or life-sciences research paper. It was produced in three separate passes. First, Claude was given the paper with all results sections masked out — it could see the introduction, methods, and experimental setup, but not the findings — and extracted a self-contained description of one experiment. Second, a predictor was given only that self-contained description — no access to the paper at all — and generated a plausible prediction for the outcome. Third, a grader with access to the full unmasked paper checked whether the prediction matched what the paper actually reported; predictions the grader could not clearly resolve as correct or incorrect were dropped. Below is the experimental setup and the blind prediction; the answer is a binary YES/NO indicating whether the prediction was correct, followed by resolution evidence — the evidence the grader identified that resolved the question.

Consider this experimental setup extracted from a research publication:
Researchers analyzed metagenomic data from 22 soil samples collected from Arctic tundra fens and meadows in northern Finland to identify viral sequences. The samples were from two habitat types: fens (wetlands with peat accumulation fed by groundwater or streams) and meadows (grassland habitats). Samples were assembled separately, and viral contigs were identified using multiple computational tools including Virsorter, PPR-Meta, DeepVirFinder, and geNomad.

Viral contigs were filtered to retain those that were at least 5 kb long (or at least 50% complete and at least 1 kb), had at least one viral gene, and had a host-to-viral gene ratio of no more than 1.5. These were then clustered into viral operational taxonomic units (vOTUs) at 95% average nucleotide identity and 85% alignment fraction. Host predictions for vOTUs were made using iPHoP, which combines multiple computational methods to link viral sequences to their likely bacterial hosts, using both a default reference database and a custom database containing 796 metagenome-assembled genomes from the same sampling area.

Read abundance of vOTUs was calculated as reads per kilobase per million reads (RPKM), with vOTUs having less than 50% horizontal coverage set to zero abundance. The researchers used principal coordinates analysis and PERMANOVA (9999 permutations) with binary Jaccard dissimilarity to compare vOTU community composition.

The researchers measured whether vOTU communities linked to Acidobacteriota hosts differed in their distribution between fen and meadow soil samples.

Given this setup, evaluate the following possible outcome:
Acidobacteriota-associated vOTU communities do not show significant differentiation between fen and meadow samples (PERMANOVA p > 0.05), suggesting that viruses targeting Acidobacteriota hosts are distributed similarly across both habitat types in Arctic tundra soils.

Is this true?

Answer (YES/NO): NO